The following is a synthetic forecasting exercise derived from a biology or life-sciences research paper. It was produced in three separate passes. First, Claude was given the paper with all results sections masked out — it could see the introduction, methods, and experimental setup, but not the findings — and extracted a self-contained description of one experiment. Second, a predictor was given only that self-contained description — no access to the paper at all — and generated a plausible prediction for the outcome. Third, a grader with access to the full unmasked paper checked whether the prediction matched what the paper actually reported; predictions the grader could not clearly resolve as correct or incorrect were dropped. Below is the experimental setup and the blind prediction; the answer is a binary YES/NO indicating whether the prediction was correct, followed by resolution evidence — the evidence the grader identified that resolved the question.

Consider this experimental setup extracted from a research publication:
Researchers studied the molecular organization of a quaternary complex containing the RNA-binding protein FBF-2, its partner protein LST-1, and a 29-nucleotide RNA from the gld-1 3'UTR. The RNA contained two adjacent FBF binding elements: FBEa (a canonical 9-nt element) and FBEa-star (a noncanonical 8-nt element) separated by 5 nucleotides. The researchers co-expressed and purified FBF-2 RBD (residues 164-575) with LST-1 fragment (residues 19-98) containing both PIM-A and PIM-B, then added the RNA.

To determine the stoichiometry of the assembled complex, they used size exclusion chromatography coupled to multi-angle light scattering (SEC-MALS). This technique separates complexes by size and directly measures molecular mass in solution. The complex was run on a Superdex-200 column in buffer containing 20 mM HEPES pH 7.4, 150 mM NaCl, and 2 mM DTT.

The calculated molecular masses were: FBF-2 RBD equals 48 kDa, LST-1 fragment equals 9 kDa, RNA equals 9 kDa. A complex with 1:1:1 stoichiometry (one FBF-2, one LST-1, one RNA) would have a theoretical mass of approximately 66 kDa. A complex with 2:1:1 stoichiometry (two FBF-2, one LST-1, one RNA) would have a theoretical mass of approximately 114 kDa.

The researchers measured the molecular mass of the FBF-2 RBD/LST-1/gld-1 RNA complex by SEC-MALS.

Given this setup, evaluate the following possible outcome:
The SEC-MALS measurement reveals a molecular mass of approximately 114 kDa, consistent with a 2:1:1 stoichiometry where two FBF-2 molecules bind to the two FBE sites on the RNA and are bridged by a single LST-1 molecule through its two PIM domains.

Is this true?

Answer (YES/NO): YES